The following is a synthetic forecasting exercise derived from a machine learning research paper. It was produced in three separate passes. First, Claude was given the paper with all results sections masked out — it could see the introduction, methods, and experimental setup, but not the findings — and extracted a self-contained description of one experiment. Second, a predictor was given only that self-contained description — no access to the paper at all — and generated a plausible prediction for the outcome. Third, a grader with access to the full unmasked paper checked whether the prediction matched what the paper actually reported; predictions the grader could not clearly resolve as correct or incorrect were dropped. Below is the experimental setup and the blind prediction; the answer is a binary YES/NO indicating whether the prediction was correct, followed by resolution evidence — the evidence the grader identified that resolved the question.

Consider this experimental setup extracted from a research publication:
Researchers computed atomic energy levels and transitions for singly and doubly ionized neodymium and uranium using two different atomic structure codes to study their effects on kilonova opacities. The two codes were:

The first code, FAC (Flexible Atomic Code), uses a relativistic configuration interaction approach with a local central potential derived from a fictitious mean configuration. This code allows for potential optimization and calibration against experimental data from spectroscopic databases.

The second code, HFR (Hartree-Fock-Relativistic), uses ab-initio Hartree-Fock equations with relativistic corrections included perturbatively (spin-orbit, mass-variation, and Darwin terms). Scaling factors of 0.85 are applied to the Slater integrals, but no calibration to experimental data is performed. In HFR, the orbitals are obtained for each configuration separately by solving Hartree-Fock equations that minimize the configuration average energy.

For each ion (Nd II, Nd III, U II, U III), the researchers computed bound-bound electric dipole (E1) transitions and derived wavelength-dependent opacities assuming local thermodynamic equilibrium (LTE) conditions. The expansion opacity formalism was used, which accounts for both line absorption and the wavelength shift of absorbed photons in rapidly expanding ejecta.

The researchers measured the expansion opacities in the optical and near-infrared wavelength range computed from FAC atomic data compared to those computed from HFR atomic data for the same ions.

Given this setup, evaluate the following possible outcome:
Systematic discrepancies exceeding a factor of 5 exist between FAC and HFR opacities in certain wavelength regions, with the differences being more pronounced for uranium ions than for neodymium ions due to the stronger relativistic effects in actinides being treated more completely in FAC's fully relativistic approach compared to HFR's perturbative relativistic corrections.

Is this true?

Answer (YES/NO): NO